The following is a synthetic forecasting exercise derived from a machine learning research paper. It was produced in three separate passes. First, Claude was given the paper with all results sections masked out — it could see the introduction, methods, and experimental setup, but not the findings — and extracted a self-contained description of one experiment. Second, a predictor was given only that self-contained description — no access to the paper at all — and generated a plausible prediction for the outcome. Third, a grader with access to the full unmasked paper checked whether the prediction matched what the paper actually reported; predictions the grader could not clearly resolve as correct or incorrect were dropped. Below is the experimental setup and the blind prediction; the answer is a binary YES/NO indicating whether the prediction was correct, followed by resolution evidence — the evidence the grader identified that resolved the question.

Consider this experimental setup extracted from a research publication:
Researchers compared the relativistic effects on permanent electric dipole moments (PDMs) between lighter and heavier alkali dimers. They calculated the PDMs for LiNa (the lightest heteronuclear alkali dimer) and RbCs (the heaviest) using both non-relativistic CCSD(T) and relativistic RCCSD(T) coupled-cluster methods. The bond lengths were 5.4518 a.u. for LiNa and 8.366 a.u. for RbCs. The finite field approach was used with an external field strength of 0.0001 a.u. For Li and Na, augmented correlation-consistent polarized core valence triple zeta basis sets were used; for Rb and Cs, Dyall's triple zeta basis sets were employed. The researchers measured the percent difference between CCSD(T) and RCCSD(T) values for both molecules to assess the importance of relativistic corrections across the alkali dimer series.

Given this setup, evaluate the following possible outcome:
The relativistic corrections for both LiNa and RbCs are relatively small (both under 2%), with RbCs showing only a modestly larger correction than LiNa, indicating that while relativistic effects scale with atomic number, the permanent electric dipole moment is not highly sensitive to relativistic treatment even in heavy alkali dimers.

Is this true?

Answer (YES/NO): NO